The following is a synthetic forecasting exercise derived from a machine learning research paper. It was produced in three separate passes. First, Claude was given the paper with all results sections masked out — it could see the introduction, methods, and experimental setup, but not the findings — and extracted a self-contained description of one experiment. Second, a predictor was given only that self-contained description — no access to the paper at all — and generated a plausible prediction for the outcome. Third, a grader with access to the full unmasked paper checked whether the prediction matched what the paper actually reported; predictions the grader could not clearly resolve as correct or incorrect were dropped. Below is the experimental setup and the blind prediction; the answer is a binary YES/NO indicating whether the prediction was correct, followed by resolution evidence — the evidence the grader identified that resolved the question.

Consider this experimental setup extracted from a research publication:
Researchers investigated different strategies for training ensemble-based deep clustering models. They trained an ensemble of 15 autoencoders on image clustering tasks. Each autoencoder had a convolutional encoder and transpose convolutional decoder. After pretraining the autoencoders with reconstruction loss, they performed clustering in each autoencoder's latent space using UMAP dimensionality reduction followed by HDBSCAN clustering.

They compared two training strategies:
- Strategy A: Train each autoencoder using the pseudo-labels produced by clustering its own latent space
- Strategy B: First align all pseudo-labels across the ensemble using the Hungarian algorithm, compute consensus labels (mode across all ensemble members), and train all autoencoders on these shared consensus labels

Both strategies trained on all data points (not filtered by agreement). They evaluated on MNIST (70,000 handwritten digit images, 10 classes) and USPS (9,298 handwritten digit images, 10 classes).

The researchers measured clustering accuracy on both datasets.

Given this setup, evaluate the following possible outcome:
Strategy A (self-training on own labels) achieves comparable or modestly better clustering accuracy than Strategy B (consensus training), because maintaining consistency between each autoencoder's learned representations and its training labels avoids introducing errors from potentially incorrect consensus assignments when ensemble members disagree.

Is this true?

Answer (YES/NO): NO